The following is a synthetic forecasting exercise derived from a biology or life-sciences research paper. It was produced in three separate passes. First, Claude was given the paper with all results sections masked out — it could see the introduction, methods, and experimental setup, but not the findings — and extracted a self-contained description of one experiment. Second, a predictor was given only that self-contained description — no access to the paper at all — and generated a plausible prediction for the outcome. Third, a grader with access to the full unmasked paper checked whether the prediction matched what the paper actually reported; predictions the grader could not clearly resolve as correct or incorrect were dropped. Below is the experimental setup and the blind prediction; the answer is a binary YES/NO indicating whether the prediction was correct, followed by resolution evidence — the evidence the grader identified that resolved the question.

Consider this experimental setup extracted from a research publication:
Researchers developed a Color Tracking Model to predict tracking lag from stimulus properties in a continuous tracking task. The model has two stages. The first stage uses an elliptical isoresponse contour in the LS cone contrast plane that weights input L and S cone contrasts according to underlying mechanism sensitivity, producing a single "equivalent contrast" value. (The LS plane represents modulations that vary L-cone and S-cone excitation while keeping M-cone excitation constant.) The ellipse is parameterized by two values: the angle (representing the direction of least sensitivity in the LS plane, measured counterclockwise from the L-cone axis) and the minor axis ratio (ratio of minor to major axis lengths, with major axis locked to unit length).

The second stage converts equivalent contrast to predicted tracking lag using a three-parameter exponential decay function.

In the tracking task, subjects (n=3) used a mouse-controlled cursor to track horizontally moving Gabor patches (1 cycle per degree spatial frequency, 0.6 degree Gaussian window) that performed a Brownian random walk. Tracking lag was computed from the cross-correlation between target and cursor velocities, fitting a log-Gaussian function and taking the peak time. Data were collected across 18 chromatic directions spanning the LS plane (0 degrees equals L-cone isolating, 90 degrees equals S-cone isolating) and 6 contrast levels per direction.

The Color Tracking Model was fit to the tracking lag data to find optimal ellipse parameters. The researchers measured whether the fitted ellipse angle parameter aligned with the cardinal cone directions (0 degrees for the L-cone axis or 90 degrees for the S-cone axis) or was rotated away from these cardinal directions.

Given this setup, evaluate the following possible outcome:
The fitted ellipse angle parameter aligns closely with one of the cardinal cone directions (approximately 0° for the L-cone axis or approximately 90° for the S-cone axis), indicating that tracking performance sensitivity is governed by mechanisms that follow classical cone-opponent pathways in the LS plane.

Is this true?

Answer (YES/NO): YES